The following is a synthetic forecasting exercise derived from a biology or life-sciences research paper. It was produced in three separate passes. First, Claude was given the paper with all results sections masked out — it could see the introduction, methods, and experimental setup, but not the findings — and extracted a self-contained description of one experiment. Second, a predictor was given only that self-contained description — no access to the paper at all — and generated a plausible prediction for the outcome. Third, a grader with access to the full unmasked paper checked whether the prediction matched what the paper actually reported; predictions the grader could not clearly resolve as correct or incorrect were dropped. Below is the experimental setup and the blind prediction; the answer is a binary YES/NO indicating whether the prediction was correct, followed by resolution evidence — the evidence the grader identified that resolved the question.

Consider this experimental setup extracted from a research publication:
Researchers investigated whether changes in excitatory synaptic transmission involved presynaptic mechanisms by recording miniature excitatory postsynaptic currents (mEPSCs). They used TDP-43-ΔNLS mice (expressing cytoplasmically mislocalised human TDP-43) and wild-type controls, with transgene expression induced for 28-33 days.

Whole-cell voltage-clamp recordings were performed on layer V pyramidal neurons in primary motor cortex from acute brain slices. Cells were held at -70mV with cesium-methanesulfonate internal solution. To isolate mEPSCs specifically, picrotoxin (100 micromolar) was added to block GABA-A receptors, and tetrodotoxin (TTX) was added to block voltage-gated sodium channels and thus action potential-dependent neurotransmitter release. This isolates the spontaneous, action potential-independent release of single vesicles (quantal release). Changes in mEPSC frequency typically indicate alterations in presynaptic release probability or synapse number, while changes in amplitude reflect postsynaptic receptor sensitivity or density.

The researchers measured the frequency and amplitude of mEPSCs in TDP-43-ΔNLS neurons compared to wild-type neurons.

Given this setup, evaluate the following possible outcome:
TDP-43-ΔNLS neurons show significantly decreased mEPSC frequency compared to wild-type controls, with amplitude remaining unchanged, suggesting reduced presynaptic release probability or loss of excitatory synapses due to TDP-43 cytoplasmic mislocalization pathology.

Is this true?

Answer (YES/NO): YES